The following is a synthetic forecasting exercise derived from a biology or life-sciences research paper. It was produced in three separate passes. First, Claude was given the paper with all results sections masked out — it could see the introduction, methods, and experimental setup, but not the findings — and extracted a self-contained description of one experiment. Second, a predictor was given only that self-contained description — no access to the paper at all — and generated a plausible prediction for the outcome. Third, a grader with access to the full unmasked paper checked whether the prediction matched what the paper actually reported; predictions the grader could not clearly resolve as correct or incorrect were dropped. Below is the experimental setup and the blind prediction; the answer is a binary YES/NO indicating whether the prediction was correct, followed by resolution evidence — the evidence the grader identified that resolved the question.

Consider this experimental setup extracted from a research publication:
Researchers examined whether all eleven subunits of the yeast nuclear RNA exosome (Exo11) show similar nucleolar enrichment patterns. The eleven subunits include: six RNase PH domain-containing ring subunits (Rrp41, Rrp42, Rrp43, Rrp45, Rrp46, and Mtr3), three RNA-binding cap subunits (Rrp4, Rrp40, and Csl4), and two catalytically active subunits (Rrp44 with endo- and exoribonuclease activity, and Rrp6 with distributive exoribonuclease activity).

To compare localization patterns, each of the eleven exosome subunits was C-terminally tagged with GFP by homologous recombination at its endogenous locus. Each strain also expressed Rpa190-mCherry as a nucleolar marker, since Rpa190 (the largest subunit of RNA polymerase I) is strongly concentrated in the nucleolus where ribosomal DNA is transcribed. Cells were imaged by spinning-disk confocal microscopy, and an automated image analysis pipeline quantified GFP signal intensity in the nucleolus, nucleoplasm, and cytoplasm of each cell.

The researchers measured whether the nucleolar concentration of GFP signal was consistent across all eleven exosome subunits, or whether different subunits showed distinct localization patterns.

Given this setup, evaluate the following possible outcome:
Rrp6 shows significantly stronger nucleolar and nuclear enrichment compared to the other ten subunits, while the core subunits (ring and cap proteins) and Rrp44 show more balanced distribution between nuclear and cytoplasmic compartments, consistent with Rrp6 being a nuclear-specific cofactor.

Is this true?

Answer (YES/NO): NO